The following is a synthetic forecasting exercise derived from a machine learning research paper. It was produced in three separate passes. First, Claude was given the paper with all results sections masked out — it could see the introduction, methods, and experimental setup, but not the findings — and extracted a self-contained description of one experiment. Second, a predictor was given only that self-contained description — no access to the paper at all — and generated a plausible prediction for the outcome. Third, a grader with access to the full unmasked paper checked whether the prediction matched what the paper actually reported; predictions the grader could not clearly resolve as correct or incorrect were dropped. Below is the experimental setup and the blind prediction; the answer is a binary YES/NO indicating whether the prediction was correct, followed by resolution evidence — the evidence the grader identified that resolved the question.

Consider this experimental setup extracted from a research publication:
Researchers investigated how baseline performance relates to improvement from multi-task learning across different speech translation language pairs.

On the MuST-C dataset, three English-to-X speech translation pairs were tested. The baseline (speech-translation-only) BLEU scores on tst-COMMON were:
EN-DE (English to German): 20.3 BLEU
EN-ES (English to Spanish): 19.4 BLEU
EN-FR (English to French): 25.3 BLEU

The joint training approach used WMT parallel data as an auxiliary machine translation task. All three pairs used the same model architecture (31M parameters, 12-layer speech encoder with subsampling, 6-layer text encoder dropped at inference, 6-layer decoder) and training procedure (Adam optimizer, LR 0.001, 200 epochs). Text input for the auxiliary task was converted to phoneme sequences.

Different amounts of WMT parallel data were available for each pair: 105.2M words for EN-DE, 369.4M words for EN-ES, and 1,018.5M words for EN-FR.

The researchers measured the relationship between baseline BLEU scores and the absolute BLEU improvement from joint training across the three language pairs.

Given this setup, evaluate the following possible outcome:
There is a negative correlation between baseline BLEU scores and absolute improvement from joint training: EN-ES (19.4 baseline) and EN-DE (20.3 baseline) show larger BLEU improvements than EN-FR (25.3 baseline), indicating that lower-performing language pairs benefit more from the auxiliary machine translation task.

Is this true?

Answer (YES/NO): NO